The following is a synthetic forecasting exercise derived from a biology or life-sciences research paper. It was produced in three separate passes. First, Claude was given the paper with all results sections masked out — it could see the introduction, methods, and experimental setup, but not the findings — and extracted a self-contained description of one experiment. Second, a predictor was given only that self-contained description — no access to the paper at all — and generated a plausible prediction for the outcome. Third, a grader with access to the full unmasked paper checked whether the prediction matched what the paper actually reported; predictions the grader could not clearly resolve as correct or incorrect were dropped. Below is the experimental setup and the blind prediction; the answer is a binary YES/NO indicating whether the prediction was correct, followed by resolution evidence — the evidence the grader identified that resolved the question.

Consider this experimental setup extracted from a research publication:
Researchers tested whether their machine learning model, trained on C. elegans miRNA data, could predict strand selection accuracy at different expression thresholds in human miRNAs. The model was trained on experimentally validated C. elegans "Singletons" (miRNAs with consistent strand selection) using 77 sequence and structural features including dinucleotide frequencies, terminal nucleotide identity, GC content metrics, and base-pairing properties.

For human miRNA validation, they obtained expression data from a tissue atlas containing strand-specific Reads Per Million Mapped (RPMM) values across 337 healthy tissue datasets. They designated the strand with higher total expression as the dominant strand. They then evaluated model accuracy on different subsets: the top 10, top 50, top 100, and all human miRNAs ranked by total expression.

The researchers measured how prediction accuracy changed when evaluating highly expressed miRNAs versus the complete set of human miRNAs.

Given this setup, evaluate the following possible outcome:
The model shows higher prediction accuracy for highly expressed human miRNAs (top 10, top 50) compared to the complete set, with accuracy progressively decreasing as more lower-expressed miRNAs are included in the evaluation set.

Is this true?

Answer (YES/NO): YES